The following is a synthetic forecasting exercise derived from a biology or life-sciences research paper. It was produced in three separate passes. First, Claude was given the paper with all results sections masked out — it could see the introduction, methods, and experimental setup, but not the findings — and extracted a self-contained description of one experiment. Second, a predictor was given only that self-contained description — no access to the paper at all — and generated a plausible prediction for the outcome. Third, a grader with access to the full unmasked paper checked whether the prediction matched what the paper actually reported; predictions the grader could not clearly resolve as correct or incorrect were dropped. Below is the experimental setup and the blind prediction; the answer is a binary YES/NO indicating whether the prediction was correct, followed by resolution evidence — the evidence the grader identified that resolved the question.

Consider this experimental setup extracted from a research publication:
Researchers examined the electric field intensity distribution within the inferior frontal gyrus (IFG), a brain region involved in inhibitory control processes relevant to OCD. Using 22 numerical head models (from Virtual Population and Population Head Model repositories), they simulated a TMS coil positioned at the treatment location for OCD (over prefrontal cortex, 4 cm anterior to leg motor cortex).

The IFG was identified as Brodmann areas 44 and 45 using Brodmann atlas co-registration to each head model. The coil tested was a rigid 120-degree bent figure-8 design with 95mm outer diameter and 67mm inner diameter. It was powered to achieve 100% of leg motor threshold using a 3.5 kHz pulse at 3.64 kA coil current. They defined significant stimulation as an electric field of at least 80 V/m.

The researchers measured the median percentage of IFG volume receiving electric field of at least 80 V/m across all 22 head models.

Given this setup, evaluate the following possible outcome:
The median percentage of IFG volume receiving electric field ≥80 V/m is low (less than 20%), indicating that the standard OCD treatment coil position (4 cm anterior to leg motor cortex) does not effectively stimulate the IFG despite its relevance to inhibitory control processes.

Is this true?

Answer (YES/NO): YES